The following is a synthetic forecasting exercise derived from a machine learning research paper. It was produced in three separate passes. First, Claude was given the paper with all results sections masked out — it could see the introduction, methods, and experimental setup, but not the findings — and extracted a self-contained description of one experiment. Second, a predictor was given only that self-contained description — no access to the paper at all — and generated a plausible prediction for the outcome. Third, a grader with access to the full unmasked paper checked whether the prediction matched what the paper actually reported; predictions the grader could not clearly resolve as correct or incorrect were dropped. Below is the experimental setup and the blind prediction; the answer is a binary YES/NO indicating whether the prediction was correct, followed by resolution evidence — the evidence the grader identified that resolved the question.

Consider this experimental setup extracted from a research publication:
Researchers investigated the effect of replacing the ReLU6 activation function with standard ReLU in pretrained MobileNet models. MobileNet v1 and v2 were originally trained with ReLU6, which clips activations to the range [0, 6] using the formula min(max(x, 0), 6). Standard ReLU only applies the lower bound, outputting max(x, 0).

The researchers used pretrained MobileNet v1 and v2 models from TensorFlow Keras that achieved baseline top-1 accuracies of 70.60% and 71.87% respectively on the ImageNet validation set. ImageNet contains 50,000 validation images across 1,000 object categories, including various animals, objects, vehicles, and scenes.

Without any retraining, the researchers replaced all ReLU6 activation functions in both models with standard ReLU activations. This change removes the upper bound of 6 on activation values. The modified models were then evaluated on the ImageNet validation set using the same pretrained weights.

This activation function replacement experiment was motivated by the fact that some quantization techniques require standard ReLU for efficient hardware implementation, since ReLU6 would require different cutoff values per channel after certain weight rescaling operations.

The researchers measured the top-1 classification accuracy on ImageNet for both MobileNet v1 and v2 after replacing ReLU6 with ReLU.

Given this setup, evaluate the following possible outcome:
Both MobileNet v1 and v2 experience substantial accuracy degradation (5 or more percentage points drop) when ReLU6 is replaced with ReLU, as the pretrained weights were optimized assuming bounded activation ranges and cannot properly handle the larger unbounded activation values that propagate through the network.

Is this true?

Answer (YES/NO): YES